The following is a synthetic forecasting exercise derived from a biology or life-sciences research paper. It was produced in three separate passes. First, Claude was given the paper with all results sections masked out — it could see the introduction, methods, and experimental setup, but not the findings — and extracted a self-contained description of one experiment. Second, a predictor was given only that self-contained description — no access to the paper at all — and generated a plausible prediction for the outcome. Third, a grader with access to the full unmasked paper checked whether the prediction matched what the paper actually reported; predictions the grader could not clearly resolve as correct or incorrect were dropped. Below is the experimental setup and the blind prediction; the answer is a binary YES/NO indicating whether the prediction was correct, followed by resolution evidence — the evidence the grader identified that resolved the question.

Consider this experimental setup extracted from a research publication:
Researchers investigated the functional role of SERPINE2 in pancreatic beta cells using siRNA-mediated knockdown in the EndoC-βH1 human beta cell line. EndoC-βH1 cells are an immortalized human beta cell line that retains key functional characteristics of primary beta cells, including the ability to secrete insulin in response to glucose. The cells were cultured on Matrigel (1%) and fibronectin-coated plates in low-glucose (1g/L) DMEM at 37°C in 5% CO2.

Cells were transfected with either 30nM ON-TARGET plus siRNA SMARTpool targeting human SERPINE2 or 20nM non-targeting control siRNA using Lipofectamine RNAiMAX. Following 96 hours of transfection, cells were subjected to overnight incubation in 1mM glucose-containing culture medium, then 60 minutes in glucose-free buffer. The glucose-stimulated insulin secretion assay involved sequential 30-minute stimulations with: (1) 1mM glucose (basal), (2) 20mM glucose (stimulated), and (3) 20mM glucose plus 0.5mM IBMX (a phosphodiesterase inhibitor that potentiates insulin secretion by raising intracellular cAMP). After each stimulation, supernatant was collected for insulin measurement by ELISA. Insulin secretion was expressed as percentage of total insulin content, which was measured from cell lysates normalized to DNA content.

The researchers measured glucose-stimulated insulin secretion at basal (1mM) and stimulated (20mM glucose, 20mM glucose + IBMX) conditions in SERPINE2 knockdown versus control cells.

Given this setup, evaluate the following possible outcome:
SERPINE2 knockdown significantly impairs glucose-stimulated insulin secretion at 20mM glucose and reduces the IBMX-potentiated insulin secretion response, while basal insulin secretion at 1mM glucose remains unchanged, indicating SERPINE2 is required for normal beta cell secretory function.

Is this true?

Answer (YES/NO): YES